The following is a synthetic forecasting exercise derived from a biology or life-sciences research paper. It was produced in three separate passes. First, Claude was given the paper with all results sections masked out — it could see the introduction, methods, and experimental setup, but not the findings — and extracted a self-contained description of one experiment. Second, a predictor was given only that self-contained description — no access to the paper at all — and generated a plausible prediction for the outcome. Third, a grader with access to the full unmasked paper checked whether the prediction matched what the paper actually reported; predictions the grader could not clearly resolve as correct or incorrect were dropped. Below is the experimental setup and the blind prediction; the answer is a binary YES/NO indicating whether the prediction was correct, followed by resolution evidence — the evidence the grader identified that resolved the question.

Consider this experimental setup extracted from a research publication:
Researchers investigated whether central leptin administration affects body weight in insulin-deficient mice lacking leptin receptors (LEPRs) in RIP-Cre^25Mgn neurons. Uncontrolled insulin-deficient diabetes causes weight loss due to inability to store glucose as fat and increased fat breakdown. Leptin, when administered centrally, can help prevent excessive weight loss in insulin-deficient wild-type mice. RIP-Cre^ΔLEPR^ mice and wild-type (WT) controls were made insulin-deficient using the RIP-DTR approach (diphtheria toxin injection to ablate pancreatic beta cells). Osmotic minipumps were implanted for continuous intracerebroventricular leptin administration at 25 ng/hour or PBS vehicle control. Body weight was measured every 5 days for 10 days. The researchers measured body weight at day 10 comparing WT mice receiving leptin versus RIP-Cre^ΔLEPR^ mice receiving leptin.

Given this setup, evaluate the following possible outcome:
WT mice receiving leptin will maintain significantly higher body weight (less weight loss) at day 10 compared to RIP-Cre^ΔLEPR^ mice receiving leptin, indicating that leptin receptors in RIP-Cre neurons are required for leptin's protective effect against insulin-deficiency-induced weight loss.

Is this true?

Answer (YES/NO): NO